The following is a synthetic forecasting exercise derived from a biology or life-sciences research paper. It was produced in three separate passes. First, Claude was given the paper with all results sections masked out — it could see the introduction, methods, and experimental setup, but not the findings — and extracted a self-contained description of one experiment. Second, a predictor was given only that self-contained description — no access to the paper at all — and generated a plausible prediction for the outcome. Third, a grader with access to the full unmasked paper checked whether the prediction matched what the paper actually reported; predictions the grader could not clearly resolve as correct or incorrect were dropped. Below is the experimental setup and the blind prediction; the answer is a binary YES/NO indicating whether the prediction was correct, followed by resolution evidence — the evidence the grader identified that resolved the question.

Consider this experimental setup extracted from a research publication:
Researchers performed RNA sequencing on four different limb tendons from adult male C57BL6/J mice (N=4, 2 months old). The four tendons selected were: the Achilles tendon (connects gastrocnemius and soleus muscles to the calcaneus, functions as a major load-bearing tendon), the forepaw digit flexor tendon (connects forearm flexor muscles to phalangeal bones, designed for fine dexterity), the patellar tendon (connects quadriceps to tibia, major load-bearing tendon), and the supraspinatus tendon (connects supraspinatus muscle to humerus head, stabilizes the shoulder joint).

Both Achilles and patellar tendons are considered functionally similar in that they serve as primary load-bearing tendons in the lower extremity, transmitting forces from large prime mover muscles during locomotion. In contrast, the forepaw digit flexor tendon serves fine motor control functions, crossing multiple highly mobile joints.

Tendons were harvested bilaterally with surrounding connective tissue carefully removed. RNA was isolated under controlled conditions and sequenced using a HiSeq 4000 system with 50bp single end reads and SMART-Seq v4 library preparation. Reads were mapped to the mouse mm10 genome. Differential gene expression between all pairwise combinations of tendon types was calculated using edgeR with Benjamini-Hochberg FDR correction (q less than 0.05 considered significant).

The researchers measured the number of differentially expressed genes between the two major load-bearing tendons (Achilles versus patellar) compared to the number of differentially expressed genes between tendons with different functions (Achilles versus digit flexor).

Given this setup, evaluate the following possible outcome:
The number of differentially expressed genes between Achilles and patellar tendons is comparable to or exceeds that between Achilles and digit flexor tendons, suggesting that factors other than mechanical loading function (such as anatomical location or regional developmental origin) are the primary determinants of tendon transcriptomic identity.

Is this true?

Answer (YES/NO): YES